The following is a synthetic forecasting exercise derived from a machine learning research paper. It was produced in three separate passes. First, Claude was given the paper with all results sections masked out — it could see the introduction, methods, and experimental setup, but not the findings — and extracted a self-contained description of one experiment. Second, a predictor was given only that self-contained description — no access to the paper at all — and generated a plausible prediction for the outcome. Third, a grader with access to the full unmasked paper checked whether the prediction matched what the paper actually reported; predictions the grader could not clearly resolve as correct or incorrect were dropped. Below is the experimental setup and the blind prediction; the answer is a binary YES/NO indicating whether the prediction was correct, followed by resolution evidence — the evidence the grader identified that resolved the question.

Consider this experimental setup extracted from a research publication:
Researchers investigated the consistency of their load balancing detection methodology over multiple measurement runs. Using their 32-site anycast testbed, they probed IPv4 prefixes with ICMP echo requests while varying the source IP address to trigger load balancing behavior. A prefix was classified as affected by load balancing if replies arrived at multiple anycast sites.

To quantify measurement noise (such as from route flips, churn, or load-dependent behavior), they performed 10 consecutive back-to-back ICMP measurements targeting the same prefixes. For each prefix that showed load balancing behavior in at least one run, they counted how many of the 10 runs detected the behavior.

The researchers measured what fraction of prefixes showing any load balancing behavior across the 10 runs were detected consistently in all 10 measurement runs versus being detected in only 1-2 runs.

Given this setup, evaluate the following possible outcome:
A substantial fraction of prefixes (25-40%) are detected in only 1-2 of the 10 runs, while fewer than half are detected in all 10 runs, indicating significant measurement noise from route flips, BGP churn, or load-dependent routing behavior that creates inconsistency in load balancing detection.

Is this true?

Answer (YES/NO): NO